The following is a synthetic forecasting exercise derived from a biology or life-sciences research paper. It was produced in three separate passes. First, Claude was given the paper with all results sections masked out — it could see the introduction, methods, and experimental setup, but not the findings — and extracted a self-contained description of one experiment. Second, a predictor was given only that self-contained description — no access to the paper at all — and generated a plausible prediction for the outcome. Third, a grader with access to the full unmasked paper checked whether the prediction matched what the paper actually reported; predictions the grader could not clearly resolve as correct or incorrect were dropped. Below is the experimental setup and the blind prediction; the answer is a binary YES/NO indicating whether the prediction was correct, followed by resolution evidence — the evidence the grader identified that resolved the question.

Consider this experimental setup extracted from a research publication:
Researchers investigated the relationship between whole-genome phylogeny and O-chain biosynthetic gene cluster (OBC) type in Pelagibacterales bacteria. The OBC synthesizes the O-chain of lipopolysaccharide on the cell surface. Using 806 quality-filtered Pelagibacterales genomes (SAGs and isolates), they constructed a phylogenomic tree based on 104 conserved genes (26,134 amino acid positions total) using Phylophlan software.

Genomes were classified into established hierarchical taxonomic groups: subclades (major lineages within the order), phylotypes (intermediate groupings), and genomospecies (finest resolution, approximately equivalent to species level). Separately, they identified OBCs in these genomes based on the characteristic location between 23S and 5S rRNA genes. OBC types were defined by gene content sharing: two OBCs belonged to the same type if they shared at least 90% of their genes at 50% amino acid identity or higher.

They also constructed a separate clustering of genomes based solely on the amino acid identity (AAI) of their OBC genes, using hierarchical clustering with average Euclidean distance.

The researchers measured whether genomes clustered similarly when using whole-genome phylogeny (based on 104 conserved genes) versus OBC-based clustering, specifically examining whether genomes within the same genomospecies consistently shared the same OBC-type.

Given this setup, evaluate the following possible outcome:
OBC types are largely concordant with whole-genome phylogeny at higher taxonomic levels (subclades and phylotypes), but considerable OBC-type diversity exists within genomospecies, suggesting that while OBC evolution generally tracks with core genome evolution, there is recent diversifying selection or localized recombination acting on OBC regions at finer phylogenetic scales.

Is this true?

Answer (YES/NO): NO